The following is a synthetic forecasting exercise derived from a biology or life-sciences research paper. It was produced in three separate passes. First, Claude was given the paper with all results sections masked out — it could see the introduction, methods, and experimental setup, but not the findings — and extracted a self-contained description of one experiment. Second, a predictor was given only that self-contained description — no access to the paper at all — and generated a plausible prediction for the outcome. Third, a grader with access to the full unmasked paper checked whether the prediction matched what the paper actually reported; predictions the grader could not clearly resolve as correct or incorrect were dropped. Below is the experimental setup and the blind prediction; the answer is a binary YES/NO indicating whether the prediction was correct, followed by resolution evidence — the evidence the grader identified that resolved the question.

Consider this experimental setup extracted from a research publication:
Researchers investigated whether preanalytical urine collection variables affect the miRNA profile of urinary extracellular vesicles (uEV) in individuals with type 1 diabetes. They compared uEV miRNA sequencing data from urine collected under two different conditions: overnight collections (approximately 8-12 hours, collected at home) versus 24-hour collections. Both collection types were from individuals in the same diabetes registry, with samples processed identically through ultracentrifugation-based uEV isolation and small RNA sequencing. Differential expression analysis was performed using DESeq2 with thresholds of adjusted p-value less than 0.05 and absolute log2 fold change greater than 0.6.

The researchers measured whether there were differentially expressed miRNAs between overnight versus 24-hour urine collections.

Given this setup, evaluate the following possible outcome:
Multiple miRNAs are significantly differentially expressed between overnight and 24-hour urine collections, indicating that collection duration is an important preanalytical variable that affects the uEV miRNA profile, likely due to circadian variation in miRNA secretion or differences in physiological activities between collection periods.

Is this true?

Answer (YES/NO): YES